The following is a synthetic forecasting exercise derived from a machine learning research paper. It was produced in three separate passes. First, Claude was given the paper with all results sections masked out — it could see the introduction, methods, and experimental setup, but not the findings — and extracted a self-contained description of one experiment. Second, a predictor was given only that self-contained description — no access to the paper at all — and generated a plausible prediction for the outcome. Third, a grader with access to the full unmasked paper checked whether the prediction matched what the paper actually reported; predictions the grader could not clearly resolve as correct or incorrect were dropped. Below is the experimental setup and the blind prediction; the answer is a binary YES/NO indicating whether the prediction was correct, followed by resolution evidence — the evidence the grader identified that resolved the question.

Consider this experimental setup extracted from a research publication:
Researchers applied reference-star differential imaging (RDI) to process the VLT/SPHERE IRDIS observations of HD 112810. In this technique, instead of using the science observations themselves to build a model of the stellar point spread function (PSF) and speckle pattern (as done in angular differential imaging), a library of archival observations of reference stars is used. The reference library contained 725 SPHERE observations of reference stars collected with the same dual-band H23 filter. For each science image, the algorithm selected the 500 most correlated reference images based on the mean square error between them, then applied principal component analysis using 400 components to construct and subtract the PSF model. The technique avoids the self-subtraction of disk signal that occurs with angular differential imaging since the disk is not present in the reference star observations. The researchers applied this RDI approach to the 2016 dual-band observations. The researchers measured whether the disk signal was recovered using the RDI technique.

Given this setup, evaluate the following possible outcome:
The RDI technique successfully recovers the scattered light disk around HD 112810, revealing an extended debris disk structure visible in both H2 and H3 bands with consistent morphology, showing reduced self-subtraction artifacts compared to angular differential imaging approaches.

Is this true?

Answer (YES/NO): NO